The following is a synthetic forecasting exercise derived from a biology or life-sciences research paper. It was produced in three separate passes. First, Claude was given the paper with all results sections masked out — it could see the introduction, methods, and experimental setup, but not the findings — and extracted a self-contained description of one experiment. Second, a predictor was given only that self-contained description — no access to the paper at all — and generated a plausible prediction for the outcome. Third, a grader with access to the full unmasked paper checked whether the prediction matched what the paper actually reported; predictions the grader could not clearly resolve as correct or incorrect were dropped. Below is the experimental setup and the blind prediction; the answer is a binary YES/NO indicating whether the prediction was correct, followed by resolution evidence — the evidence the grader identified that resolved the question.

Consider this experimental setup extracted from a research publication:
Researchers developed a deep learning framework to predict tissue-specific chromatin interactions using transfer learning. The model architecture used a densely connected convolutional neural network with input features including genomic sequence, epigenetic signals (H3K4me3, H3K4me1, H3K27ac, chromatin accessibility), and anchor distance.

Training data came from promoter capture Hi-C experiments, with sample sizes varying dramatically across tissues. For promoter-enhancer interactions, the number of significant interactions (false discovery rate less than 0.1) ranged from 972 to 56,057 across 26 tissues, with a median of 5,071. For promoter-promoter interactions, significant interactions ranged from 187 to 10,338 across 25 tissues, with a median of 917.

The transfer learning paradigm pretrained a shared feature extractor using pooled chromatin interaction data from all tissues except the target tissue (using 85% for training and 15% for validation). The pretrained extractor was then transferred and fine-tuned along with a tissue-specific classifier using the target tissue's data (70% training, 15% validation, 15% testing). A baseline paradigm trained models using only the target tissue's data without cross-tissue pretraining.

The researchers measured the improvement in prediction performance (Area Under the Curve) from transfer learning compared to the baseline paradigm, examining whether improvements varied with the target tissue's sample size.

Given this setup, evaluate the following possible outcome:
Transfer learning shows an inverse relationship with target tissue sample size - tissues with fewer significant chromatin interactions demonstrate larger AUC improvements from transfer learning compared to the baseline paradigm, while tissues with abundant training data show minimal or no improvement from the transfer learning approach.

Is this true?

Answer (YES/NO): YES